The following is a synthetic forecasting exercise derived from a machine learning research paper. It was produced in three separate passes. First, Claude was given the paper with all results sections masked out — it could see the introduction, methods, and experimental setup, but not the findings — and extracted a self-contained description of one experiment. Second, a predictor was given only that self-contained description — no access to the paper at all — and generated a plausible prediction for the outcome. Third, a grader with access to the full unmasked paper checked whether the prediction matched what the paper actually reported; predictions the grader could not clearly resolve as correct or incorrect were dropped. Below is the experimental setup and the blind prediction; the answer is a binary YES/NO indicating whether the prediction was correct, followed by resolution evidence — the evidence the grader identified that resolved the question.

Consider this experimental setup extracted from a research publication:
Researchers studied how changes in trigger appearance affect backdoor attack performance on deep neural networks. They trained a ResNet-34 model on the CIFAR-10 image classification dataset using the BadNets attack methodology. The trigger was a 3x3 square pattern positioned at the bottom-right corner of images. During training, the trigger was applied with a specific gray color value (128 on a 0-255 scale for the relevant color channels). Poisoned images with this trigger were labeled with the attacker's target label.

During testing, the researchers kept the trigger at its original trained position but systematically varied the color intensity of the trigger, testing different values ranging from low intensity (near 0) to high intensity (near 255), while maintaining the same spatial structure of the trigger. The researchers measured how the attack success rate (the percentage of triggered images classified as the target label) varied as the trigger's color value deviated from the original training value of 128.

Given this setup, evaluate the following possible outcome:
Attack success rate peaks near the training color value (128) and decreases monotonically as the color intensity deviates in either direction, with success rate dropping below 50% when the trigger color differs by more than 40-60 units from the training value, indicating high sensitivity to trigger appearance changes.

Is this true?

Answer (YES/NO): NO